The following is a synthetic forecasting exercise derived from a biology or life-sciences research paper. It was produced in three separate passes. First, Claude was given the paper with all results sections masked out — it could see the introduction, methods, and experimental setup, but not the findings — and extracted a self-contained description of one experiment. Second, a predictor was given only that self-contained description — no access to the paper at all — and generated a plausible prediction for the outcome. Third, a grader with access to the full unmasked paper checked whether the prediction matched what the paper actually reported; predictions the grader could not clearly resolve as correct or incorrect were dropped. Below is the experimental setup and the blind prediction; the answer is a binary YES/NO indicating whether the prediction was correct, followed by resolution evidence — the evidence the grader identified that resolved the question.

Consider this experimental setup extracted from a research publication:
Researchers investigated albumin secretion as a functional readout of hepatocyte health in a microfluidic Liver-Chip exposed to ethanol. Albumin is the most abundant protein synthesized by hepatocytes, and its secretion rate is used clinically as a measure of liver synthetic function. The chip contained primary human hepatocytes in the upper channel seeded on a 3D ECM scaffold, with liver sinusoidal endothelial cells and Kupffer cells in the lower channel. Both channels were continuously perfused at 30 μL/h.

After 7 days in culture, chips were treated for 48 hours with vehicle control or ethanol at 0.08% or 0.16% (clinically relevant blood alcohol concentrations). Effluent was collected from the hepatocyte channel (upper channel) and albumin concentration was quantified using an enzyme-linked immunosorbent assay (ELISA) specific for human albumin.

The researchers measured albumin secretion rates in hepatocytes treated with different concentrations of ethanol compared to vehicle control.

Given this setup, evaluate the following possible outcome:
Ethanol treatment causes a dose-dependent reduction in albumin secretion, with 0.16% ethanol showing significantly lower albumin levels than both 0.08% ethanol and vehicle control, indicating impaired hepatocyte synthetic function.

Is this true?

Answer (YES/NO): NO